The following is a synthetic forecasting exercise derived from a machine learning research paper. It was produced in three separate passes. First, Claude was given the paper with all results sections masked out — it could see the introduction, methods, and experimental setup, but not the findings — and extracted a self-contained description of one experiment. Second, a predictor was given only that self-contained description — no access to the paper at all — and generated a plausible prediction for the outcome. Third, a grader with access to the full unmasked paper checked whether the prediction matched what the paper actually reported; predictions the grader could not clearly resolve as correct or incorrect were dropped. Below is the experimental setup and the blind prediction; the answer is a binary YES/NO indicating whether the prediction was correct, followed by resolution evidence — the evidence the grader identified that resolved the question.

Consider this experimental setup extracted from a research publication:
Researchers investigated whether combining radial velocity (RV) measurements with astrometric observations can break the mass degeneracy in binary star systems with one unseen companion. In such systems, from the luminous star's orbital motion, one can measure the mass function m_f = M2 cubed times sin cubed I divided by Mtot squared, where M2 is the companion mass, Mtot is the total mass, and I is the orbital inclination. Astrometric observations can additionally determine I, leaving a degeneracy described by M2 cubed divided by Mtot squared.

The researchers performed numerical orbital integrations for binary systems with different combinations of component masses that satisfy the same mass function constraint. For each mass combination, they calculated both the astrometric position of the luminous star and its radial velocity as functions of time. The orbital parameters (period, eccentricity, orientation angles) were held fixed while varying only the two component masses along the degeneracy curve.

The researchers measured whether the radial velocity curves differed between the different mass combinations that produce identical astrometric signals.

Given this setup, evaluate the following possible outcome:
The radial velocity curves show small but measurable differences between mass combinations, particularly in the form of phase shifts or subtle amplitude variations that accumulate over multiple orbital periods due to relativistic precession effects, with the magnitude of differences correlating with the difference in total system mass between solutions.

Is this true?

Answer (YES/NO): NO